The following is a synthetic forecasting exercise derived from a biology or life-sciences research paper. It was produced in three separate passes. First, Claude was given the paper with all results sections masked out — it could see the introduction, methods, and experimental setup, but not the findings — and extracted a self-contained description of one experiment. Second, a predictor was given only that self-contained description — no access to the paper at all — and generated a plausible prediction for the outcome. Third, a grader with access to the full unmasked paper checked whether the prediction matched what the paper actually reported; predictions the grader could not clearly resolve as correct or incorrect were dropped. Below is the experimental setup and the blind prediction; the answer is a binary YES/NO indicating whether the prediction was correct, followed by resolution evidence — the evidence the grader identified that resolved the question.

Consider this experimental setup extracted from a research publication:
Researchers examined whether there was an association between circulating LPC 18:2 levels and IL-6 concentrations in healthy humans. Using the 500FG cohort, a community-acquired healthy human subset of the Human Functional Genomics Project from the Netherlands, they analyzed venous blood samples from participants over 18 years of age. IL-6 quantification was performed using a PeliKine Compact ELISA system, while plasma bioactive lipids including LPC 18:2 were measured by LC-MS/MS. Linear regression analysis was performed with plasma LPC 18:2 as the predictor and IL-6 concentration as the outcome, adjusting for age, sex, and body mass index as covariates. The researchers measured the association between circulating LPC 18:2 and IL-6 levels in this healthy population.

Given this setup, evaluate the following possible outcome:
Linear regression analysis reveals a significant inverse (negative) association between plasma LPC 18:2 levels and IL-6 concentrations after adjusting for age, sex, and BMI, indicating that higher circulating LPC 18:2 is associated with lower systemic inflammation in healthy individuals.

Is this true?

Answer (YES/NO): YES